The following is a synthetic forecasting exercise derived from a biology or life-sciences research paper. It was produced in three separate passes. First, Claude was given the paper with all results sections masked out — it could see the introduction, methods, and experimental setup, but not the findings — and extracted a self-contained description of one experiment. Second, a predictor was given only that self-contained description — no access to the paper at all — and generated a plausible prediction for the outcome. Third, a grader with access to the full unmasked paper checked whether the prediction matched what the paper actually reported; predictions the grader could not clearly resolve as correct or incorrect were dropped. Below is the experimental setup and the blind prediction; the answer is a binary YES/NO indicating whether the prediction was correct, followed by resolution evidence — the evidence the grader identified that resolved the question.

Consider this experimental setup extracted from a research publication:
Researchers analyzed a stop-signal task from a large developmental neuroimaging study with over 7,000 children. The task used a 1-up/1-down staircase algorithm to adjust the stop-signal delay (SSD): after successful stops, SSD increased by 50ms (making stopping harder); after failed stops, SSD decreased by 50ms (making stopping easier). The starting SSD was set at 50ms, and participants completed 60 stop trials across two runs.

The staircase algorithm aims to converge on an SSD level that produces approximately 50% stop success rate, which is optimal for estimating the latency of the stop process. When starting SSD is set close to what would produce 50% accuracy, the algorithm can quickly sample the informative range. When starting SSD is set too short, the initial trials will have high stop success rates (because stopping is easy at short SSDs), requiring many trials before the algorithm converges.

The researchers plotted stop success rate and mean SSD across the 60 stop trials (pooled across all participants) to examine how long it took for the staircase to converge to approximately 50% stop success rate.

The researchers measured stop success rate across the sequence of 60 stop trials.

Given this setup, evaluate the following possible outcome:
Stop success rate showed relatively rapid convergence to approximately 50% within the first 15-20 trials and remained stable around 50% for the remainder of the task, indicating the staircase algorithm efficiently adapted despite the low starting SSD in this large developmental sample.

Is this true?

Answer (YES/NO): NO